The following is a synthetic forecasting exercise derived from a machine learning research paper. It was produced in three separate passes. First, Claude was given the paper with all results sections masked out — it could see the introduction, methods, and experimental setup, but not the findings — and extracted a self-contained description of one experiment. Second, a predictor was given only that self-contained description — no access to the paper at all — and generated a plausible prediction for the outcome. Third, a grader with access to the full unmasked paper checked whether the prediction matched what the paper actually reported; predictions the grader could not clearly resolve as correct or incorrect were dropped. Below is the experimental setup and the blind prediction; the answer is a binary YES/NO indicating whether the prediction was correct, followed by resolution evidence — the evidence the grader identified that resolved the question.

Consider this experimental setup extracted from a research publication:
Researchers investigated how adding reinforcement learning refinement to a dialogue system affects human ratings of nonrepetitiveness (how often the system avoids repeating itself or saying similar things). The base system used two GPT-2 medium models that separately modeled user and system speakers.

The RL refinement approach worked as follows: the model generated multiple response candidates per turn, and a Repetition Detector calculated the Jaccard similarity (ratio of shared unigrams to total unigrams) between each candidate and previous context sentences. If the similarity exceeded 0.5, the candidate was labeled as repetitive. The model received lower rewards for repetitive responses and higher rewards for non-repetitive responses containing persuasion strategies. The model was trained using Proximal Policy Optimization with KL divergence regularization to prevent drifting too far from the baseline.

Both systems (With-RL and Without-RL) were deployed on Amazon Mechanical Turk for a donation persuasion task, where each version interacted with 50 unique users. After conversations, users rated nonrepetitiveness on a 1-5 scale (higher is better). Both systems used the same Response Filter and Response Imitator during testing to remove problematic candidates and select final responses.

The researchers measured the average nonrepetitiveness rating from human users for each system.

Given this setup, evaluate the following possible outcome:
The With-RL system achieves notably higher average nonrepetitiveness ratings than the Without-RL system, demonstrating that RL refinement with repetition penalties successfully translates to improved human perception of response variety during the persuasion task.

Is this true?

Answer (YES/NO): NO